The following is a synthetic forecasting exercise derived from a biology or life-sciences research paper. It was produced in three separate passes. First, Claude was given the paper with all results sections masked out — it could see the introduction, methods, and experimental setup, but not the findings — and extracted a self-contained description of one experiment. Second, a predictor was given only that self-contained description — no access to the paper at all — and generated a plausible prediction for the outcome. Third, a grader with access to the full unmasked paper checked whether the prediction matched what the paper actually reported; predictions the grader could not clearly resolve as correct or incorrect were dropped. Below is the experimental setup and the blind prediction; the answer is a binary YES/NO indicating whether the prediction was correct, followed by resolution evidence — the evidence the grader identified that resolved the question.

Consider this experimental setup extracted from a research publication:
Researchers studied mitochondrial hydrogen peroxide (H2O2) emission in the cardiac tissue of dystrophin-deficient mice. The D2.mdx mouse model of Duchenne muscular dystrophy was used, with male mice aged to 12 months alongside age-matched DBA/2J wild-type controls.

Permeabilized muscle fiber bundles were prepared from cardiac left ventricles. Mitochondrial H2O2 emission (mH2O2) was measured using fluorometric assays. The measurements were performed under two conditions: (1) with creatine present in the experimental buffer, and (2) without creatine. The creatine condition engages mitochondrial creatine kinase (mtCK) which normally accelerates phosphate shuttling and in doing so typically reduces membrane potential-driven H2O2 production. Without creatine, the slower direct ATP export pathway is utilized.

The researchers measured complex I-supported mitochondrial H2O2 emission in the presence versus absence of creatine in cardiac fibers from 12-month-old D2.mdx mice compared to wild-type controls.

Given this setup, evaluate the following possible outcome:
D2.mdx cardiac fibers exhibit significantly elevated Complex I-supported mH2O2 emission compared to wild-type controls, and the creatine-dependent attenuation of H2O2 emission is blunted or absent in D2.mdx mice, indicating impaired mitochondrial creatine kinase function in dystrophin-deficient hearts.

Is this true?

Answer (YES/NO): NO